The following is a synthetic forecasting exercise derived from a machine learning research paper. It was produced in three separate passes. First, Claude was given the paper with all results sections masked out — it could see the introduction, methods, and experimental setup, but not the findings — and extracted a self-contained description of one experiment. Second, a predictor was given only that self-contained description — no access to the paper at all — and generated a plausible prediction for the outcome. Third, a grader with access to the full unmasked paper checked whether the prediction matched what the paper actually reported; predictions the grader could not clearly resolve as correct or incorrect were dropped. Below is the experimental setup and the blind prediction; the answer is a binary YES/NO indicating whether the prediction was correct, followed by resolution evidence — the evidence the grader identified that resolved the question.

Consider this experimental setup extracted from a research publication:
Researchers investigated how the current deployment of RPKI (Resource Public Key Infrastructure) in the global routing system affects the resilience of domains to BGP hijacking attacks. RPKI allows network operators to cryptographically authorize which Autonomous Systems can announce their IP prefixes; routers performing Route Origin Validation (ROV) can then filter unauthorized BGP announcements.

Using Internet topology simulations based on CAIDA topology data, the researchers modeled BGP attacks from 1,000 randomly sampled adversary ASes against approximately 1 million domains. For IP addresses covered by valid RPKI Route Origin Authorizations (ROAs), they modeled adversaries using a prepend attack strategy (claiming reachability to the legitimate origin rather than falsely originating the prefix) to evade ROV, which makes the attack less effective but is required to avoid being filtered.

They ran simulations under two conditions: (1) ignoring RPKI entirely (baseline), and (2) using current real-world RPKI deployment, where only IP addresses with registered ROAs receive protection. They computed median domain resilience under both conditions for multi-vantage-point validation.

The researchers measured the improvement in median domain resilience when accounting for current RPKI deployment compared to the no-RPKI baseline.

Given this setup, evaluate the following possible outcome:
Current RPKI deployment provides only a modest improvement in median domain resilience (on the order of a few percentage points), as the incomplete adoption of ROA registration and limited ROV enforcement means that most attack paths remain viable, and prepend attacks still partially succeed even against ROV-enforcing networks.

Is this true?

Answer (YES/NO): NO